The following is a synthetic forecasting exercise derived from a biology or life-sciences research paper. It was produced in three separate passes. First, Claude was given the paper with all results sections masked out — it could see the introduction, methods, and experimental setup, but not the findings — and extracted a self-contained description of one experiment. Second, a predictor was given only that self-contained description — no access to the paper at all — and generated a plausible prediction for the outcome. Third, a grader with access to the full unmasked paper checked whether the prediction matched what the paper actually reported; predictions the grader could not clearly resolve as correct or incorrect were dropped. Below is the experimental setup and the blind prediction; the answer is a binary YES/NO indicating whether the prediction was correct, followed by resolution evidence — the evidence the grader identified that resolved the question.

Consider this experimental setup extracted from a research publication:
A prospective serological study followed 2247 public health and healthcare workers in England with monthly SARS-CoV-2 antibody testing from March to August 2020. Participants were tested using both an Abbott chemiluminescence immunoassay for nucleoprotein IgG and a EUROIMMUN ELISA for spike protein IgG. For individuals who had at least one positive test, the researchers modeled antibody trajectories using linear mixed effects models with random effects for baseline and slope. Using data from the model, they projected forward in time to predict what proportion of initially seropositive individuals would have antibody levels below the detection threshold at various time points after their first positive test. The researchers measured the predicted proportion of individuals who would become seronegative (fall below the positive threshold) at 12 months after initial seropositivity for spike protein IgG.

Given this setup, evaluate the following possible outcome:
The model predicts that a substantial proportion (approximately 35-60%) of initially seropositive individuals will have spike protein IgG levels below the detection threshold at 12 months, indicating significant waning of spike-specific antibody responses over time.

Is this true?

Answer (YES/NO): NO